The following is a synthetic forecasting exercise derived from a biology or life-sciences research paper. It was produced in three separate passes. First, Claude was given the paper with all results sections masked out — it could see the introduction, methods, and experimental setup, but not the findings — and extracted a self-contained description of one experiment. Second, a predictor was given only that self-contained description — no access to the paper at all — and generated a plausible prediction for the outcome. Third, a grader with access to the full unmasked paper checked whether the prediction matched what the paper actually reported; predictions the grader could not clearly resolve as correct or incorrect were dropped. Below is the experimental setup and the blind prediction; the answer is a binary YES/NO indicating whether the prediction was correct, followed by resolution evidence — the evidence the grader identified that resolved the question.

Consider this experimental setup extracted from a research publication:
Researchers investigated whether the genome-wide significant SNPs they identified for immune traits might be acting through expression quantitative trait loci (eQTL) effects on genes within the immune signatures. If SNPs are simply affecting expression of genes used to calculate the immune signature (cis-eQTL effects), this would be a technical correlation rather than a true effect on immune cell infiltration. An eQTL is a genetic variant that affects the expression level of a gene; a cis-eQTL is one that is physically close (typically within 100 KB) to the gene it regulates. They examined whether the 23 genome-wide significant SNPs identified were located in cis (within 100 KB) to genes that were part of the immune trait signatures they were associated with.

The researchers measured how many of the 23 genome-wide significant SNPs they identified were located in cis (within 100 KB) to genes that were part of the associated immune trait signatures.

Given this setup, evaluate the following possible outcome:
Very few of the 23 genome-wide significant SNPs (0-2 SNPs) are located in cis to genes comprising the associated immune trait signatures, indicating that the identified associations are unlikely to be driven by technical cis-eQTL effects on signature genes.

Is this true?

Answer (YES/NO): YES